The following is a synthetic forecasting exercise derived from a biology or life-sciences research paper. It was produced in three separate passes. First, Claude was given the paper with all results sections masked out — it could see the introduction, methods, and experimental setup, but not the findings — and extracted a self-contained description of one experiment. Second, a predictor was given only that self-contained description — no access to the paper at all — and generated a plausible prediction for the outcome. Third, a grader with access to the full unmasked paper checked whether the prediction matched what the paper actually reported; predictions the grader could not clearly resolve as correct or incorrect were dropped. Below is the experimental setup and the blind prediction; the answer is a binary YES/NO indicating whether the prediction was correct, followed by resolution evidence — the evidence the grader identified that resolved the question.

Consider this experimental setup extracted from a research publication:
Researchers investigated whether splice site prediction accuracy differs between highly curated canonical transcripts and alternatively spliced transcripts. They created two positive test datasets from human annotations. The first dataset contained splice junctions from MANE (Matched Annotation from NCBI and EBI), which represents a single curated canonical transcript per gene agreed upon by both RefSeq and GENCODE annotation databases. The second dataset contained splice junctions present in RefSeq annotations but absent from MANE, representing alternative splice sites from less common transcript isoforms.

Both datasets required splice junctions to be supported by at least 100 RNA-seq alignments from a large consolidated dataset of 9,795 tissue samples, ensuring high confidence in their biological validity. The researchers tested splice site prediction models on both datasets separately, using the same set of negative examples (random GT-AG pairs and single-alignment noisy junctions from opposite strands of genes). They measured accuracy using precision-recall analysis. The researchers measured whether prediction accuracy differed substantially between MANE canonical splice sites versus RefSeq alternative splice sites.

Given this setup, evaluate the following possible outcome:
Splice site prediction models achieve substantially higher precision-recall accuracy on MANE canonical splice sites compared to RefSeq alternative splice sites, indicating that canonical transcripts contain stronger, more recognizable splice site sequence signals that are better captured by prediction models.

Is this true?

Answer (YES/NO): NO